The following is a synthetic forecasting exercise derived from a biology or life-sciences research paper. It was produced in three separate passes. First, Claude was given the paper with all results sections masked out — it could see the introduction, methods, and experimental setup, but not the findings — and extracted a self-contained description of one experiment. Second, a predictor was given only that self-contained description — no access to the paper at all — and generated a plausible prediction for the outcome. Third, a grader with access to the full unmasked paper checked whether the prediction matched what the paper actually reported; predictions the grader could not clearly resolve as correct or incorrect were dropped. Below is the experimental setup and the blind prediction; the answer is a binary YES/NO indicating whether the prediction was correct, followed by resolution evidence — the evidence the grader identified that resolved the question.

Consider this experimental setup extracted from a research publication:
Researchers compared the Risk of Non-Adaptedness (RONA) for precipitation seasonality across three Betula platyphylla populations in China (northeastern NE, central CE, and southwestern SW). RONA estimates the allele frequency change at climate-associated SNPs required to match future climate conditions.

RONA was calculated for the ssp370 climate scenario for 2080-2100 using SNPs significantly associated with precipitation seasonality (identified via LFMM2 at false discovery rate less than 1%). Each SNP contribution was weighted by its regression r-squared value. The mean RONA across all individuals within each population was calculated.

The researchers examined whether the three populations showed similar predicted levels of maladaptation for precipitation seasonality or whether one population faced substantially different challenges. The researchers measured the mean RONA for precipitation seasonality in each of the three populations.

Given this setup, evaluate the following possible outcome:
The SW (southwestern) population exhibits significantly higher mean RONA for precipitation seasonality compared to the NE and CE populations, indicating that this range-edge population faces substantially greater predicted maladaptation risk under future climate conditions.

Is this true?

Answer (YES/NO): YES